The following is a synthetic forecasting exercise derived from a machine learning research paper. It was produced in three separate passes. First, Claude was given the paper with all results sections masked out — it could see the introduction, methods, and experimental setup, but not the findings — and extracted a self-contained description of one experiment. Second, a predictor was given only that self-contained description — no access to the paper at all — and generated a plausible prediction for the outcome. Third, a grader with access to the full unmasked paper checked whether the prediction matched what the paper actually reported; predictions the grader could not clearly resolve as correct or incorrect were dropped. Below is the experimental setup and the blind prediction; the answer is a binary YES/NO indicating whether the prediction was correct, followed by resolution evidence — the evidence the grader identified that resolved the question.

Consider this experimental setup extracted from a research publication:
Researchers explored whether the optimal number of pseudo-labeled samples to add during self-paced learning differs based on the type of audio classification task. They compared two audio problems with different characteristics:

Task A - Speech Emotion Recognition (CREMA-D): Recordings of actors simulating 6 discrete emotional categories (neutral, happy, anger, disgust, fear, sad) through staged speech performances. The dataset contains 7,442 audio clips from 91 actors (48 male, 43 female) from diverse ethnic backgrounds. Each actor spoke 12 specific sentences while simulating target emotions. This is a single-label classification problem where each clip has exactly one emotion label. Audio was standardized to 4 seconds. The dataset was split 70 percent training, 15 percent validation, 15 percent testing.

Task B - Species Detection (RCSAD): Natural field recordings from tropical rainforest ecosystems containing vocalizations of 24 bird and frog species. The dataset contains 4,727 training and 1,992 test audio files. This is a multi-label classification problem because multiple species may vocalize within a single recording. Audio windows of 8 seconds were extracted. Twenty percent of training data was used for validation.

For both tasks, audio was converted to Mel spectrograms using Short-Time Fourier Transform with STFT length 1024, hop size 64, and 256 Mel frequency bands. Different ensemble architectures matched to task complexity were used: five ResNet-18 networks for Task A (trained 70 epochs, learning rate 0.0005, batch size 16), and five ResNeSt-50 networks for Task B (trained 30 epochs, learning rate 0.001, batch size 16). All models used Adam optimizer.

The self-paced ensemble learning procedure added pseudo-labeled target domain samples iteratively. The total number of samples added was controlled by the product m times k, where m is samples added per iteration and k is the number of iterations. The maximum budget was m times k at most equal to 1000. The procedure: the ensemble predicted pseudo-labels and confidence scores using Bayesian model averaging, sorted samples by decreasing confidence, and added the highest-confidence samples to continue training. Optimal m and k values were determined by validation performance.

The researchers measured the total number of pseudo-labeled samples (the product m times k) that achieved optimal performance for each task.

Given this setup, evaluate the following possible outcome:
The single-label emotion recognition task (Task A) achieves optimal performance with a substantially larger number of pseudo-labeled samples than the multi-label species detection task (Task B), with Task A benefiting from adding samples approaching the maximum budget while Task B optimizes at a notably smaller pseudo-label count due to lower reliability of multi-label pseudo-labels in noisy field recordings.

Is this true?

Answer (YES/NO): NO